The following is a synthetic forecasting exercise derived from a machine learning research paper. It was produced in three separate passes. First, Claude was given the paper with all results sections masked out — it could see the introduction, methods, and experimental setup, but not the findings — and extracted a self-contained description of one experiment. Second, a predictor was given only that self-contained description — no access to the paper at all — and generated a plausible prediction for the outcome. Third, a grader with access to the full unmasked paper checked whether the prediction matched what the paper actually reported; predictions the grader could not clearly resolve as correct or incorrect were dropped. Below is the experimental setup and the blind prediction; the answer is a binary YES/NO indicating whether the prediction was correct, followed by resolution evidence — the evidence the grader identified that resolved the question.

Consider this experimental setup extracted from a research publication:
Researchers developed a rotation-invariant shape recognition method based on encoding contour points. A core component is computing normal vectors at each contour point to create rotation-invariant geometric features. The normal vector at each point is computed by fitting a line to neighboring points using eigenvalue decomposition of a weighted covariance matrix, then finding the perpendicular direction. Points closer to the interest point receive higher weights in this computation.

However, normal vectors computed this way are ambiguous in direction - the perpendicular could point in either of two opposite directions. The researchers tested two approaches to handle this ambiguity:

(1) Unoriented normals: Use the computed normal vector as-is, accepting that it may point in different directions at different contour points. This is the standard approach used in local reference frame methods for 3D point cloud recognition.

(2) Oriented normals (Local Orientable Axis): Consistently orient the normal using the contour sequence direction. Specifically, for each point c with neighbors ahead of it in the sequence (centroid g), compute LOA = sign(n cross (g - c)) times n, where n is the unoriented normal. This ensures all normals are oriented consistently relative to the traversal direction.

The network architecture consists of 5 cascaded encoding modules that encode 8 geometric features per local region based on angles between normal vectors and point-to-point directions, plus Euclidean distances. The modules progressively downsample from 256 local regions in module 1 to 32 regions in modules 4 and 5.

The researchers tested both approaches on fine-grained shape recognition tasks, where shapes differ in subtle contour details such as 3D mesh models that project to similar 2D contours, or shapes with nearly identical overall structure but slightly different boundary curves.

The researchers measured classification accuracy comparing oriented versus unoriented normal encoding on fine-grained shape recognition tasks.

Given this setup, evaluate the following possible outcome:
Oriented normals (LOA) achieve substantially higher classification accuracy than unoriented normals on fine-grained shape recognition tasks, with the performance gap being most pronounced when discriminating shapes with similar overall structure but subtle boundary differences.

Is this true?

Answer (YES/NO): YES